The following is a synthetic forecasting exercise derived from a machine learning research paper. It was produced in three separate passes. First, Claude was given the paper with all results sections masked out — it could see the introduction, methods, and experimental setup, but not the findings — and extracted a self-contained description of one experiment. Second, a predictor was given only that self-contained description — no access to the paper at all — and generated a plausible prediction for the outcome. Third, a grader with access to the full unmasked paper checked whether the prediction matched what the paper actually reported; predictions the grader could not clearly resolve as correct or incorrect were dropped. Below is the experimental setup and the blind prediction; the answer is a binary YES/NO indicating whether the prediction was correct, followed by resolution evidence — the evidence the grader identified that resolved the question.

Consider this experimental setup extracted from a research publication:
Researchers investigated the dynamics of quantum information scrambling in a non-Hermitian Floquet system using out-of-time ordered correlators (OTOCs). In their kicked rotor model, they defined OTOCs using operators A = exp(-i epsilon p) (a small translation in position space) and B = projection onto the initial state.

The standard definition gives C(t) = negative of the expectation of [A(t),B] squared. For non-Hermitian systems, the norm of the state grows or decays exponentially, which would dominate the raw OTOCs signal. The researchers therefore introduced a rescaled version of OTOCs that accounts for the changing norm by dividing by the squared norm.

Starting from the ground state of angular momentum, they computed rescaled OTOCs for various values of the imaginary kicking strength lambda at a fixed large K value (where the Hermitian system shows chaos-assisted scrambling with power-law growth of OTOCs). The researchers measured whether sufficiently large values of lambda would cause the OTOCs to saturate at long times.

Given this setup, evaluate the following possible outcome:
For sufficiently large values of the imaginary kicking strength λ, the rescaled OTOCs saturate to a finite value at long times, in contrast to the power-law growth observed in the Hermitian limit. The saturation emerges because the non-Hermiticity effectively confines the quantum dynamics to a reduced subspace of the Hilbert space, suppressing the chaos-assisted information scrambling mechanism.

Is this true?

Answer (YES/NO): YES